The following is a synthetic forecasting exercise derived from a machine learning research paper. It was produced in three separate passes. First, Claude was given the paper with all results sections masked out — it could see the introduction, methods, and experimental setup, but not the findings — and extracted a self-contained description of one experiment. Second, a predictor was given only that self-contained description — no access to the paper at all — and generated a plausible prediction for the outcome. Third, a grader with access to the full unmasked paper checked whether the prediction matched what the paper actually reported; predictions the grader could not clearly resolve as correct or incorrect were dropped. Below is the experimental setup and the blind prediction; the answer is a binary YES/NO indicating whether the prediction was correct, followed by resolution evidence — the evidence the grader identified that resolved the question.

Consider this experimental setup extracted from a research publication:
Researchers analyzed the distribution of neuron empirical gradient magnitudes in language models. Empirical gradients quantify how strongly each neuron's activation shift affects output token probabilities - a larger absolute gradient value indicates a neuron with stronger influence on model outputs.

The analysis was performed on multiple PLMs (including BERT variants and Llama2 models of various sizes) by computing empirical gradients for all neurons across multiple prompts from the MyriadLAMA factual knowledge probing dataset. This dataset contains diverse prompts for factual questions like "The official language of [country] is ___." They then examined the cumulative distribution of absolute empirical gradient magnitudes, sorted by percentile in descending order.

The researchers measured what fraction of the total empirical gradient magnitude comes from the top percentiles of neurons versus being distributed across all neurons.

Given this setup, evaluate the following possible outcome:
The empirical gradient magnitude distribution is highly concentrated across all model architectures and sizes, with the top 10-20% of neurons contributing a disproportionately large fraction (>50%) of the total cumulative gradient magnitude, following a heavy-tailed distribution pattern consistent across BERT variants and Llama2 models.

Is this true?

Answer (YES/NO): NO